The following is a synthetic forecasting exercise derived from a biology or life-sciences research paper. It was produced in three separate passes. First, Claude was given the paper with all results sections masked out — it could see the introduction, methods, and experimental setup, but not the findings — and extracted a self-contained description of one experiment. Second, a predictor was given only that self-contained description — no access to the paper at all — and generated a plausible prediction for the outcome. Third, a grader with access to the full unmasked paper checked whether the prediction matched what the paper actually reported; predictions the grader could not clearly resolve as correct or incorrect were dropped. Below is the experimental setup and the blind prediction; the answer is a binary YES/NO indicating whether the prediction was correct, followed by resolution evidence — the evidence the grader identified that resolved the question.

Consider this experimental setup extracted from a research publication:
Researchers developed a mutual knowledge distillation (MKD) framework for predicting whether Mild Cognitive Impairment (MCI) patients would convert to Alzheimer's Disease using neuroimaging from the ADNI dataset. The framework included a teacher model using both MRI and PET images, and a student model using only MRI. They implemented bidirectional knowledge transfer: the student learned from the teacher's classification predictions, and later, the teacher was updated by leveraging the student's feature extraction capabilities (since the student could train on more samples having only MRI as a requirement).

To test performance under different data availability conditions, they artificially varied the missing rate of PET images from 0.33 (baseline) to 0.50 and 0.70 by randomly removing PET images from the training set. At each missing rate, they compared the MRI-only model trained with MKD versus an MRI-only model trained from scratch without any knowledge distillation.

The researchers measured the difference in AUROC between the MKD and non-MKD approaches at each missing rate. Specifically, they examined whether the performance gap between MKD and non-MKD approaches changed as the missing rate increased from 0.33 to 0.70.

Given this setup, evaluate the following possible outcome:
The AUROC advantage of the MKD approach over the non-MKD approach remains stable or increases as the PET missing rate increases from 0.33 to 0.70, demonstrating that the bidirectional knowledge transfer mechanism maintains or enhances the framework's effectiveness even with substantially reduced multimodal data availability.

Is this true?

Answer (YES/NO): YES